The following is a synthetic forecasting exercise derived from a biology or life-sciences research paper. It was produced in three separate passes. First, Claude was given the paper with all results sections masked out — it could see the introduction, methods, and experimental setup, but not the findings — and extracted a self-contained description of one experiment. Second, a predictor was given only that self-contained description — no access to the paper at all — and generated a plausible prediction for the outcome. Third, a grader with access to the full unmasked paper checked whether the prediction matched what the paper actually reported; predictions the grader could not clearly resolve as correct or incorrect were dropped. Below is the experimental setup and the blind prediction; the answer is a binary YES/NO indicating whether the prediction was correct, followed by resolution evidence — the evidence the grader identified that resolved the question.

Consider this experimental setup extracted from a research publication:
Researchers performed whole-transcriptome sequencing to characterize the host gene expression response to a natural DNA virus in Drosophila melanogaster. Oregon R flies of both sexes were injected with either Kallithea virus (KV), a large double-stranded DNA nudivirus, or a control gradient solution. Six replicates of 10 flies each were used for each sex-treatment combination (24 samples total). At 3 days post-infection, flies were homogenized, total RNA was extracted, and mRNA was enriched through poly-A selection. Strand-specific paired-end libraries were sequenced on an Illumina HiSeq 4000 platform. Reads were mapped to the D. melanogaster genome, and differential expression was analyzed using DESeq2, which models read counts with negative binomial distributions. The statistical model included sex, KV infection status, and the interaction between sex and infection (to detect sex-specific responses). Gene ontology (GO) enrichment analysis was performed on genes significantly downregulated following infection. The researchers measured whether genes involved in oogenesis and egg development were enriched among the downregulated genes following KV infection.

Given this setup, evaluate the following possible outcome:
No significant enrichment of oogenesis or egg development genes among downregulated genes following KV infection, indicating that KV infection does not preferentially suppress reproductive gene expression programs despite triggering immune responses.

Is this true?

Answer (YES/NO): NO